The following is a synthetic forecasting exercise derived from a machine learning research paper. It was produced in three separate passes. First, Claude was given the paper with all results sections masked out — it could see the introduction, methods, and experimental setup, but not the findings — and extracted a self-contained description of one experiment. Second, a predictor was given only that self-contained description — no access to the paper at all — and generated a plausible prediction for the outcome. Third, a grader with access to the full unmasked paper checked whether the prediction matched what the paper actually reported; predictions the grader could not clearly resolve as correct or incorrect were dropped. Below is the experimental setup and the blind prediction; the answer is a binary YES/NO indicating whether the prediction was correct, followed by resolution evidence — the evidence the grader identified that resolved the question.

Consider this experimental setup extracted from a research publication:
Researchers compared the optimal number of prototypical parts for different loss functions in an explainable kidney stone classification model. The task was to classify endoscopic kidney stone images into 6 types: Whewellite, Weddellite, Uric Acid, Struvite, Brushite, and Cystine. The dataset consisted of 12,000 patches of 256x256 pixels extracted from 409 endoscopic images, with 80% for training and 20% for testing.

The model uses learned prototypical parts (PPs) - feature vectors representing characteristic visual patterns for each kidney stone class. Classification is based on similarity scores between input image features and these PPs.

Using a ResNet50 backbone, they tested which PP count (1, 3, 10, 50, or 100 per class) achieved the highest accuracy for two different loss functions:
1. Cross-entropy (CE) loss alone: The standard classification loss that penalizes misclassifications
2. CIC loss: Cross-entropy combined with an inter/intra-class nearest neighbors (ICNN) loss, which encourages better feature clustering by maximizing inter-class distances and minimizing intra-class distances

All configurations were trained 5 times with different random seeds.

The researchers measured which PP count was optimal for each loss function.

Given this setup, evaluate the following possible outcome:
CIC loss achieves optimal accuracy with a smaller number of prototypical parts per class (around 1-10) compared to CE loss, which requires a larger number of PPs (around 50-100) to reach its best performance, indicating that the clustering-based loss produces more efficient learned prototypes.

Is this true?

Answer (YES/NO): YES